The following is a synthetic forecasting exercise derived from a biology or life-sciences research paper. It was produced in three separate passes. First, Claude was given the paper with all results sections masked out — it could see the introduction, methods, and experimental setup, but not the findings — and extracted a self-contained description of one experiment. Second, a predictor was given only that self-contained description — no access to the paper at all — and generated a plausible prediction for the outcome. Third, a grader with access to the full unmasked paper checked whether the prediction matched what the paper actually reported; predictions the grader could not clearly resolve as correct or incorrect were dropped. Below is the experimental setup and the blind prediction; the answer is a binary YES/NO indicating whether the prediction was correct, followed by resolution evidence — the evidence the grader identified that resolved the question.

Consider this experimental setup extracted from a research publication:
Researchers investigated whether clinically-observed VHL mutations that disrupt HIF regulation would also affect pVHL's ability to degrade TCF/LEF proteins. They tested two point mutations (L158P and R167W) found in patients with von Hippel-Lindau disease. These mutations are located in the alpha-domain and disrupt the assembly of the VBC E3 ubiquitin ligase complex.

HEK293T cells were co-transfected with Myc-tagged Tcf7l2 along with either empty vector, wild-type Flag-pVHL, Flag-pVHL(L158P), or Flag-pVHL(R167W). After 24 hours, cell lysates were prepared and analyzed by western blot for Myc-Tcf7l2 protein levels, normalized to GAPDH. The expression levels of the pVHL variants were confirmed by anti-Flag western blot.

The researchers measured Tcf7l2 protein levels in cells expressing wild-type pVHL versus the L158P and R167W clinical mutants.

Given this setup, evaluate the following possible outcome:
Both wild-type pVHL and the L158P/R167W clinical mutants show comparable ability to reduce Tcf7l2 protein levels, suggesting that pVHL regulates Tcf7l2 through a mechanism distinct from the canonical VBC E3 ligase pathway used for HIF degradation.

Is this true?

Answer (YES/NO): YES